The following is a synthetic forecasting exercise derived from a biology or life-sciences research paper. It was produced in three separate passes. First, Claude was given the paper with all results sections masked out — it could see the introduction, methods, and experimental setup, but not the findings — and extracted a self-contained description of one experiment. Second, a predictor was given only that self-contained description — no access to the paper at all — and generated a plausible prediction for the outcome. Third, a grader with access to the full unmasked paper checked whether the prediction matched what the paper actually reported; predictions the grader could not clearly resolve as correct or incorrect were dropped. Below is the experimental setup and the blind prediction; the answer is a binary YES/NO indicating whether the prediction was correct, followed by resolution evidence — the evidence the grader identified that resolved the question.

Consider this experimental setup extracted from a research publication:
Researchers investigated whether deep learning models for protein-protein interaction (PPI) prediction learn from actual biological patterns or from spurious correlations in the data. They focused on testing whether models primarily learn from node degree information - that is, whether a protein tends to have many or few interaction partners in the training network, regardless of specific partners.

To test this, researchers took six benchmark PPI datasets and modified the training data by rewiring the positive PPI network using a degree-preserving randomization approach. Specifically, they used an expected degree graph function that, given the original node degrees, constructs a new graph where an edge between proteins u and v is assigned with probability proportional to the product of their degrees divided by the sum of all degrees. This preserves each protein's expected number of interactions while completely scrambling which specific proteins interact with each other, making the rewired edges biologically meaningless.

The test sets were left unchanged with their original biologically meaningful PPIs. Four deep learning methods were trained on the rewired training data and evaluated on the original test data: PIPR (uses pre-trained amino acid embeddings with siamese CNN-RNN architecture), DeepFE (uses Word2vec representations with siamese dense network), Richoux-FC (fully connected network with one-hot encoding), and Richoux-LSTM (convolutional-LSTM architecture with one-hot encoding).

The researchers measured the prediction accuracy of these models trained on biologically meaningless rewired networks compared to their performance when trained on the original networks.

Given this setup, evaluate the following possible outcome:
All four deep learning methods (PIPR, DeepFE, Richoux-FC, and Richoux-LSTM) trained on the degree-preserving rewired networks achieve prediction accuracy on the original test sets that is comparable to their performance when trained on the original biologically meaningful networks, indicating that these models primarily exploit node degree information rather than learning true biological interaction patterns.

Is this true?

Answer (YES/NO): YES